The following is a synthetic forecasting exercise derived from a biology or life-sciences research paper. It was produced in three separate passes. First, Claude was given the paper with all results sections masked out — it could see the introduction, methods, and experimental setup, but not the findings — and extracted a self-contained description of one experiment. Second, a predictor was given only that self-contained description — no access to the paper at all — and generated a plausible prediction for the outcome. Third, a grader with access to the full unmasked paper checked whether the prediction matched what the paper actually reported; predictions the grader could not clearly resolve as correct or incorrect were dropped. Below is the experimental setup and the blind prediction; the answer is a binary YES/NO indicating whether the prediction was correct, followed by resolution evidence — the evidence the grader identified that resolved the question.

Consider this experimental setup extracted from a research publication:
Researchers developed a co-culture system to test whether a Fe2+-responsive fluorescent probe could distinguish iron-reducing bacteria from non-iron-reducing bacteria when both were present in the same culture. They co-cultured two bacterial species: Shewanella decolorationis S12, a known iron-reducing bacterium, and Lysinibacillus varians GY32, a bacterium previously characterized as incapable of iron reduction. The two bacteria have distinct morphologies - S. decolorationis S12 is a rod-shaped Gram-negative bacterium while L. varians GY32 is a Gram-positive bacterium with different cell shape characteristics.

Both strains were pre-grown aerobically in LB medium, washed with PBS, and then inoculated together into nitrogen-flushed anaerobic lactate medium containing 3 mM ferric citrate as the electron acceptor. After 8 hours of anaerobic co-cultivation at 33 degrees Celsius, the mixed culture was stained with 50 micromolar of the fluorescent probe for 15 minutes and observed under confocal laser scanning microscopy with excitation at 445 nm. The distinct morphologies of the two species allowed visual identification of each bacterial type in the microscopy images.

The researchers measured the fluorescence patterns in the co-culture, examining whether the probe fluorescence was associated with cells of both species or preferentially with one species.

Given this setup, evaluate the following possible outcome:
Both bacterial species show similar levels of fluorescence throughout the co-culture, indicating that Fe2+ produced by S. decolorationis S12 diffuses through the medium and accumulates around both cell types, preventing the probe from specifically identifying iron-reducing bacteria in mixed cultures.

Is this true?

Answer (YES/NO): NO